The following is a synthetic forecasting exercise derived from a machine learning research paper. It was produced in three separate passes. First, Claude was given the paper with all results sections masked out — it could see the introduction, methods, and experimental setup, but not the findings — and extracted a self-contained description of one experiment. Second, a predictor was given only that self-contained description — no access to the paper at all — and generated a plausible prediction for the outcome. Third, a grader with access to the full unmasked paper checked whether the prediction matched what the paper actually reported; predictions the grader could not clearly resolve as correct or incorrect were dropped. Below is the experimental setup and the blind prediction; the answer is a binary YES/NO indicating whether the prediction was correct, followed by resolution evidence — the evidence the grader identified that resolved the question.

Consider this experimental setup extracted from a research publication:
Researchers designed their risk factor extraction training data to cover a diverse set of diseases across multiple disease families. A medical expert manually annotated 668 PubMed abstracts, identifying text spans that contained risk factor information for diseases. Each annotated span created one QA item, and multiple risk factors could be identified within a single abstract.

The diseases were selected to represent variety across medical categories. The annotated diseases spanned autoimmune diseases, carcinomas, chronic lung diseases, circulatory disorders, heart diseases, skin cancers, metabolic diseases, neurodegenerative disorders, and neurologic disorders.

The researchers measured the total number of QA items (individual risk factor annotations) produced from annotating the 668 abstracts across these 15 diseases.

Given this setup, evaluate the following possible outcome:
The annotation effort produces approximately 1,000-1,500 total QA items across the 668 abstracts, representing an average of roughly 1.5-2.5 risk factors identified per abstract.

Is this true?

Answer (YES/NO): NO